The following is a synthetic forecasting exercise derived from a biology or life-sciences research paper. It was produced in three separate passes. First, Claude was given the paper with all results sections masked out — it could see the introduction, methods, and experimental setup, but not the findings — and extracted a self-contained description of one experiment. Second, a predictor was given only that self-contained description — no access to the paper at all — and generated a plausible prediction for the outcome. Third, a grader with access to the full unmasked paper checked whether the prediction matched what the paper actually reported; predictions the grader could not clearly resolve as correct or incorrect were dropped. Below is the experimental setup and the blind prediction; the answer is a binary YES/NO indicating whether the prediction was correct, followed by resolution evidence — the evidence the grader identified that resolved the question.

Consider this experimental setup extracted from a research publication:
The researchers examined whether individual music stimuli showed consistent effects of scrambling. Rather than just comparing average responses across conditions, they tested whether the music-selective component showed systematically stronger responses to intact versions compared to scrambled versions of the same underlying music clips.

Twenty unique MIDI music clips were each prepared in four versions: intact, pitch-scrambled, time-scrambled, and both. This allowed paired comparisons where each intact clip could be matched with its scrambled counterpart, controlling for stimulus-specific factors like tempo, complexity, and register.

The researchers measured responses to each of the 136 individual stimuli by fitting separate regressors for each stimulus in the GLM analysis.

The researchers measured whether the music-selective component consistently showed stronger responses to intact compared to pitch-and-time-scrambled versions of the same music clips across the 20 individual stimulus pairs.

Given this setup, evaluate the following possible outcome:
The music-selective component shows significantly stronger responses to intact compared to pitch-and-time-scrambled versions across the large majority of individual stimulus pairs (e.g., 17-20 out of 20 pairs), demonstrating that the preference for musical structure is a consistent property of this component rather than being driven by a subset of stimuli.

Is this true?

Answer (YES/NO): YES